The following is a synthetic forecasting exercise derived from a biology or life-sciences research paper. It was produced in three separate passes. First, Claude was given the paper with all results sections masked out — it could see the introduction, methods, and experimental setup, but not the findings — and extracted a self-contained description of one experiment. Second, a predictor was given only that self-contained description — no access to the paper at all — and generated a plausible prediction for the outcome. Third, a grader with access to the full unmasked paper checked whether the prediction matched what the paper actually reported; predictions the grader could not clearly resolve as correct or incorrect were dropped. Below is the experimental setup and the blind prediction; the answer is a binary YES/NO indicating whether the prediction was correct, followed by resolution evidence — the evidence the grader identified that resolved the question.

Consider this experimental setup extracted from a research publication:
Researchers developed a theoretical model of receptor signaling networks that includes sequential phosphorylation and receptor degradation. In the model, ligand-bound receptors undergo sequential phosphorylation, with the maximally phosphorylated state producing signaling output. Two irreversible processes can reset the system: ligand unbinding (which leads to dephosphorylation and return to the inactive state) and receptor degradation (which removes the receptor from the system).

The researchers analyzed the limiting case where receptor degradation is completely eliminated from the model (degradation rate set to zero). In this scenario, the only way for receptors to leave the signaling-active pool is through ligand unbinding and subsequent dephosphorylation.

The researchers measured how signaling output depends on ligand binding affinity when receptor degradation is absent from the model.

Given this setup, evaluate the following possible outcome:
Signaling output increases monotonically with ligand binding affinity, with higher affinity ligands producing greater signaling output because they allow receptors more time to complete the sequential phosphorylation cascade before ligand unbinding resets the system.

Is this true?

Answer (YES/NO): YES